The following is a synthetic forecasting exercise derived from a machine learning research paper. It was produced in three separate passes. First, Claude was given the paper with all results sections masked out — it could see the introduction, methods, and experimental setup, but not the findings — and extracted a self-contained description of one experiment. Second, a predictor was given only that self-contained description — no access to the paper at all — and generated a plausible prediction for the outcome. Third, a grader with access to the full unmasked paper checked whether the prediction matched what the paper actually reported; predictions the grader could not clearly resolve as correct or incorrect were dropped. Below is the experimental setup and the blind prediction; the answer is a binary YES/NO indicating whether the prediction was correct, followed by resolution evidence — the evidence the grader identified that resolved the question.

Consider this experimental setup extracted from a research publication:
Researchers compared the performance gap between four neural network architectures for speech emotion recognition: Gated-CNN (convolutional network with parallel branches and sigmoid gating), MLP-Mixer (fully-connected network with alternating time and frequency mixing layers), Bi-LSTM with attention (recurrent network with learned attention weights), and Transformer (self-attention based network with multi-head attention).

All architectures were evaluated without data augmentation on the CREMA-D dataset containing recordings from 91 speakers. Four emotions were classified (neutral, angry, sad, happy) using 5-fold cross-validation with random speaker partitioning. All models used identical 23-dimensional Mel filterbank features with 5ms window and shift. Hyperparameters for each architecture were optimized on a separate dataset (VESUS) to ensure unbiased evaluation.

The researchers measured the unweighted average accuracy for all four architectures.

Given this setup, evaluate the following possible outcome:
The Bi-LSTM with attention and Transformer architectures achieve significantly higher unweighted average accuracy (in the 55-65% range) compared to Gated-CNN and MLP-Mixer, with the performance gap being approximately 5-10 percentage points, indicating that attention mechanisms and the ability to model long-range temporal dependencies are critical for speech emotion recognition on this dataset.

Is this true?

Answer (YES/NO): NO